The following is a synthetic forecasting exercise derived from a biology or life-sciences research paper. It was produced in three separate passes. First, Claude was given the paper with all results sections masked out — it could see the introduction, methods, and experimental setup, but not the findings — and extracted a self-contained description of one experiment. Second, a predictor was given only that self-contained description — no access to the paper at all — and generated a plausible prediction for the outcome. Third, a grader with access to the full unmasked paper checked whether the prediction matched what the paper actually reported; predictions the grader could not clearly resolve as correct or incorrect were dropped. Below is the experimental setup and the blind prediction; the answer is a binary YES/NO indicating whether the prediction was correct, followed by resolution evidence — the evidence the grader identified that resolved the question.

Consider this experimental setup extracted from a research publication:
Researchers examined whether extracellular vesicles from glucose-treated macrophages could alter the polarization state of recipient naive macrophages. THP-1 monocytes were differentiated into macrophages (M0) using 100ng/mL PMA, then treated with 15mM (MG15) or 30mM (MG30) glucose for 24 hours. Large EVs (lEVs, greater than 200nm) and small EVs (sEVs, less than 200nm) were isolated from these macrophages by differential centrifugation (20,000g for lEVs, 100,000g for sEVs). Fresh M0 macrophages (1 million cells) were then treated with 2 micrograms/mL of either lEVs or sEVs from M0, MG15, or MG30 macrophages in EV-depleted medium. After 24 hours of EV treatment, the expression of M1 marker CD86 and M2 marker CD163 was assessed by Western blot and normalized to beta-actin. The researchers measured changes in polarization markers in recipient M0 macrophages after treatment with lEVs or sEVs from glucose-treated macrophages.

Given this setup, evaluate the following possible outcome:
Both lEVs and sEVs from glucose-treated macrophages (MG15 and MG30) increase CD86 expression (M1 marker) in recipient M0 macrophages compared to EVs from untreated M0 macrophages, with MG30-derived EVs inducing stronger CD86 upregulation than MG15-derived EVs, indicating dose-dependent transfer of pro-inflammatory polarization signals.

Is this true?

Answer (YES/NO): NO